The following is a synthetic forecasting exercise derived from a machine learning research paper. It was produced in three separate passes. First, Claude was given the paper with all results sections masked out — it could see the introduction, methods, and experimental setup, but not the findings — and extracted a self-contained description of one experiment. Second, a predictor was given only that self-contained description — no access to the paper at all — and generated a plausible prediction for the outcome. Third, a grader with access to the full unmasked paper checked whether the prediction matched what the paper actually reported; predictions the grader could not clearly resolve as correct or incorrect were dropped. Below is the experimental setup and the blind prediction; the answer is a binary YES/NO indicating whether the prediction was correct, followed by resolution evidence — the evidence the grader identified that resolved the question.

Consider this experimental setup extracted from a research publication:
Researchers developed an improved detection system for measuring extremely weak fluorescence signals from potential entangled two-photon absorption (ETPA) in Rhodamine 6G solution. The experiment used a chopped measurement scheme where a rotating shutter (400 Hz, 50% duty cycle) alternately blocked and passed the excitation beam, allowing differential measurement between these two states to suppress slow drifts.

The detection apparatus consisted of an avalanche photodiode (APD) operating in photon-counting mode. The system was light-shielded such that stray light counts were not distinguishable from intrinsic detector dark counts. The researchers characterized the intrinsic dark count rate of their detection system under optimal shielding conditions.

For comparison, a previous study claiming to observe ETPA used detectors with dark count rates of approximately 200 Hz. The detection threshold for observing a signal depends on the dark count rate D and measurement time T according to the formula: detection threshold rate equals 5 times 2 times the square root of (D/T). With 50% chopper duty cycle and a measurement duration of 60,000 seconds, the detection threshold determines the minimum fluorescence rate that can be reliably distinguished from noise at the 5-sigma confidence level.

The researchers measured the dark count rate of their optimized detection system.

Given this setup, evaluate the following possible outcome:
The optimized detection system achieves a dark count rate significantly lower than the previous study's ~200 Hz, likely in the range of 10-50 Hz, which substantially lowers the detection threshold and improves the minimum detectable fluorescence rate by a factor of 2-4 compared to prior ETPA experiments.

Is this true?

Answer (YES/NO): NO